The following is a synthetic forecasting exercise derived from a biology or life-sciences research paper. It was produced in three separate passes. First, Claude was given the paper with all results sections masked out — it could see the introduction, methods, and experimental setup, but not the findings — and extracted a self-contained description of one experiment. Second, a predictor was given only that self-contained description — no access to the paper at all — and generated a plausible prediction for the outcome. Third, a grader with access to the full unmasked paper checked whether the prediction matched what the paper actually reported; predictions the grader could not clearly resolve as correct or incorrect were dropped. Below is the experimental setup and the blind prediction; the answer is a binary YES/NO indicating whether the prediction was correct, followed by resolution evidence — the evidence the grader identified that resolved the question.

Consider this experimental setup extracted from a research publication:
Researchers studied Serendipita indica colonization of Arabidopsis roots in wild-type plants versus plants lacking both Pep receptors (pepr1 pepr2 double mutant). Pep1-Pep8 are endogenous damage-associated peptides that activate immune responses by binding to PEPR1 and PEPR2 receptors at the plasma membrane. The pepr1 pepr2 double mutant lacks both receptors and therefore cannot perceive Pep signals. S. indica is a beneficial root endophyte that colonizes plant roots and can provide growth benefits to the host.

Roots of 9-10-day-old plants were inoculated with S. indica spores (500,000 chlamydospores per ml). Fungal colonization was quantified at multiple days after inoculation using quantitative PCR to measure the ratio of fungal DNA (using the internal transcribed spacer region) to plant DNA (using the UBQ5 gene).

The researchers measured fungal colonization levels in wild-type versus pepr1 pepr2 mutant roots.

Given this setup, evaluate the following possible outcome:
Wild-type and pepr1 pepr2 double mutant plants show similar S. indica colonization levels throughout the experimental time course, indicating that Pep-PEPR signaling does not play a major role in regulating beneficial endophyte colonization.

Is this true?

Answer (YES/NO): NO